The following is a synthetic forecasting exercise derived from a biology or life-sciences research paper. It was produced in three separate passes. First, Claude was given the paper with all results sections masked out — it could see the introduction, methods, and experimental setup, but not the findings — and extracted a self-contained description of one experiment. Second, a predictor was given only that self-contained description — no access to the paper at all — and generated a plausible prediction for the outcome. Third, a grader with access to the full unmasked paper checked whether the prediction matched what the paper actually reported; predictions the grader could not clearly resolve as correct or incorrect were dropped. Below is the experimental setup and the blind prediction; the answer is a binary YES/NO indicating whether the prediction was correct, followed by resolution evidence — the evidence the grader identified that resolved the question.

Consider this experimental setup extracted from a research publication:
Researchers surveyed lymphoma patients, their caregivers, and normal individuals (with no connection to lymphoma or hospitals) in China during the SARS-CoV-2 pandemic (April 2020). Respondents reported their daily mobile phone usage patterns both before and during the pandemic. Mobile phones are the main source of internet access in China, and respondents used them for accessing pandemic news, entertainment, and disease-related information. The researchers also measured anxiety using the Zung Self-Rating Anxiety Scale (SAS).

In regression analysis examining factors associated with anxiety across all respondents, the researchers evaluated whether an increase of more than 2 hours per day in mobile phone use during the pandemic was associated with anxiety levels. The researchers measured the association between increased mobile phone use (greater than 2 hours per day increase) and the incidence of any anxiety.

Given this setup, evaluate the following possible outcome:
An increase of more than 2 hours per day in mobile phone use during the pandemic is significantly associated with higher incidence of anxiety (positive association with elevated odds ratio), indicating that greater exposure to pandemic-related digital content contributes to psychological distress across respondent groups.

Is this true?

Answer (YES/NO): NO